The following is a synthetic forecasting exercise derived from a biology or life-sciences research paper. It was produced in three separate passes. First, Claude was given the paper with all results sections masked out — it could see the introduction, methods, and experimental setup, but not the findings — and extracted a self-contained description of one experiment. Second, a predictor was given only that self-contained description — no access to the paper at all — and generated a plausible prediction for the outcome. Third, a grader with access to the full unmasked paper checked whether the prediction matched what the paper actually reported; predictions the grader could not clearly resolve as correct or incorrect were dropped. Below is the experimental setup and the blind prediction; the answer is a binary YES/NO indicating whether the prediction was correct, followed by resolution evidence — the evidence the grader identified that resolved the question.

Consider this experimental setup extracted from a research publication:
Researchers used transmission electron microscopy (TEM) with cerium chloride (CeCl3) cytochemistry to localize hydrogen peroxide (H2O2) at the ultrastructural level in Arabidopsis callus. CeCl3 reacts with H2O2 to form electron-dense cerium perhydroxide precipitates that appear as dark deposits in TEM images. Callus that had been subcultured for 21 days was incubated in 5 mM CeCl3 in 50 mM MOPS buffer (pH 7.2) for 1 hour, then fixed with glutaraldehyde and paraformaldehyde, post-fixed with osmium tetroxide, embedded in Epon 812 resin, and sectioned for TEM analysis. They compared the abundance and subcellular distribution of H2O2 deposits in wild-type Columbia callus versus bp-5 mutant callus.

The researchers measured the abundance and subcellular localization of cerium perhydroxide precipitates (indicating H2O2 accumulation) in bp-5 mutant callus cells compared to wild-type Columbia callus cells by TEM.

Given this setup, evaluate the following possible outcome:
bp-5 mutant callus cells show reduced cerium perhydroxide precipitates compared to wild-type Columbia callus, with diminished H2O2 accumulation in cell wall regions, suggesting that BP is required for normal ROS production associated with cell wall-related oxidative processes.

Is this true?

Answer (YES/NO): NO